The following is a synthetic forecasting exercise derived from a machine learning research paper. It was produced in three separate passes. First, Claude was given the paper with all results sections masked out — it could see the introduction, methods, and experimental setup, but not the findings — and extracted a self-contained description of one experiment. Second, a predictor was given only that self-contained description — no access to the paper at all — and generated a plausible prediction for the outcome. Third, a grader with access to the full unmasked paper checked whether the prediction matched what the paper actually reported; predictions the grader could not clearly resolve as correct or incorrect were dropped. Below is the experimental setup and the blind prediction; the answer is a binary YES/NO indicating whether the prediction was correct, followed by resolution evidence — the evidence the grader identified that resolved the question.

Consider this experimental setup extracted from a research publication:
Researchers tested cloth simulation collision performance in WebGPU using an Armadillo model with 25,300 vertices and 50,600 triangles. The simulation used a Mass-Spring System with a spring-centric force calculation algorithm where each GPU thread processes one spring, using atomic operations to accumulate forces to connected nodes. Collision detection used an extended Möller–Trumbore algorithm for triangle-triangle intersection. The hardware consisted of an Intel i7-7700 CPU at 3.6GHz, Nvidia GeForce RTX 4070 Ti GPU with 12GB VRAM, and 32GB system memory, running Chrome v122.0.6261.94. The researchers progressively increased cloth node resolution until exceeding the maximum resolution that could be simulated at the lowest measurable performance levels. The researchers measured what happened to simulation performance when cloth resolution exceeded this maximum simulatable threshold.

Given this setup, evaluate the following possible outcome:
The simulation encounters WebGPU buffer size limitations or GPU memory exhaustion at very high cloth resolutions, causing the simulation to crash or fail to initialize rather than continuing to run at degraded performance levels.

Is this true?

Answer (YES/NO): NO